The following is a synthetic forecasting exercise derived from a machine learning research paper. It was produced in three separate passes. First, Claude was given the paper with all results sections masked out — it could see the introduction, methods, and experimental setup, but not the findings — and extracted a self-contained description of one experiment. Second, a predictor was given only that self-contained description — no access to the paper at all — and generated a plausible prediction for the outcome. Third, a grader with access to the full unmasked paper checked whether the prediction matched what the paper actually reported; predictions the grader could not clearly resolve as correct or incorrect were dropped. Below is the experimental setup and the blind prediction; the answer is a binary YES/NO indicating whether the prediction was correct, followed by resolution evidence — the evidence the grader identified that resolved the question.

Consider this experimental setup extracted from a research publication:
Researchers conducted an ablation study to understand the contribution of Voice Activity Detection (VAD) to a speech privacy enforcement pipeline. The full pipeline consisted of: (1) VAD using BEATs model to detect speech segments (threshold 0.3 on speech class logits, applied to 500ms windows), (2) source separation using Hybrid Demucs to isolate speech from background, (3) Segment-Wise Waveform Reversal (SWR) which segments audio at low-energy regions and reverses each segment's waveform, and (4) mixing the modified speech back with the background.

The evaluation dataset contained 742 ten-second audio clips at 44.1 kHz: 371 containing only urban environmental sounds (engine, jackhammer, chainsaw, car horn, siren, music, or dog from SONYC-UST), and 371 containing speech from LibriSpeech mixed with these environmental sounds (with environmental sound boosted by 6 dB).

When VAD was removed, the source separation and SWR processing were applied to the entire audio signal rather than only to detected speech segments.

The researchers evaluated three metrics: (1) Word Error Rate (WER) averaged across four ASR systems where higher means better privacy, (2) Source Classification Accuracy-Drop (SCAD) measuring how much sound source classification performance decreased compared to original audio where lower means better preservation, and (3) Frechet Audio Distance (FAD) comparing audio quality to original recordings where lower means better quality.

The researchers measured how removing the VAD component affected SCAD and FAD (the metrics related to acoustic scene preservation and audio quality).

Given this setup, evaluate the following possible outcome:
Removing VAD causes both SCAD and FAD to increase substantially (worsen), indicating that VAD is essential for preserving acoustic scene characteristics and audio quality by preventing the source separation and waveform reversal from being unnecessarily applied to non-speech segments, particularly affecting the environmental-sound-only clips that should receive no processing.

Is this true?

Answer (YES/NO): NO